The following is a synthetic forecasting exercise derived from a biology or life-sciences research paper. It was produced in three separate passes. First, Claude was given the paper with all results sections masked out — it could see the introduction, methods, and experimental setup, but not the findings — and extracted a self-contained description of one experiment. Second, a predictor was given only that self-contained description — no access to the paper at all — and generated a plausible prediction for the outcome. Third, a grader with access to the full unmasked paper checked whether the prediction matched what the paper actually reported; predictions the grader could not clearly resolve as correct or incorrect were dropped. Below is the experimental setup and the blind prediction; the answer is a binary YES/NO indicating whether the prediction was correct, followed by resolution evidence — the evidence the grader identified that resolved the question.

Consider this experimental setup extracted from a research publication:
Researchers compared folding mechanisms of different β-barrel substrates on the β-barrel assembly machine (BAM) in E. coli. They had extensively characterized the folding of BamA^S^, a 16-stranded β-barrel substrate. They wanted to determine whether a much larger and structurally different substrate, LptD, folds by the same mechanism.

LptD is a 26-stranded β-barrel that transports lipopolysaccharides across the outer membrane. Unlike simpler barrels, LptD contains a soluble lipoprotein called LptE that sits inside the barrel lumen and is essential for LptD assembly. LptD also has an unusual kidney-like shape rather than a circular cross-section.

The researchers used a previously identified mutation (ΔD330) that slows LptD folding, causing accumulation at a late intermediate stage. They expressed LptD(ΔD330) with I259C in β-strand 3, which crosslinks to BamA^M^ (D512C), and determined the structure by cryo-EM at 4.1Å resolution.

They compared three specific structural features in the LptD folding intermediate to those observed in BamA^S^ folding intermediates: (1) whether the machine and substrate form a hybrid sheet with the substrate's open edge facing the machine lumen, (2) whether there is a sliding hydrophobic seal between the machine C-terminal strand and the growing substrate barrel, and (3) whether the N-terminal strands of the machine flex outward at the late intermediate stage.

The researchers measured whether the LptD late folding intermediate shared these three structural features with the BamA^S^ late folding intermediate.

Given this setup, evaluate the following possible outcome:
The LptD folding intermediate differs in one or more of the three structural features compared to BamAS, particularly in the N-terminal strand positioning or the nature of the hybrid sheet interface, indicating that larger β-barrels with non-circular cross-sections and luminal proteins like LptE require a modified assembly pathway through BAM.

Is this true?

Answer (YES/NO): NO